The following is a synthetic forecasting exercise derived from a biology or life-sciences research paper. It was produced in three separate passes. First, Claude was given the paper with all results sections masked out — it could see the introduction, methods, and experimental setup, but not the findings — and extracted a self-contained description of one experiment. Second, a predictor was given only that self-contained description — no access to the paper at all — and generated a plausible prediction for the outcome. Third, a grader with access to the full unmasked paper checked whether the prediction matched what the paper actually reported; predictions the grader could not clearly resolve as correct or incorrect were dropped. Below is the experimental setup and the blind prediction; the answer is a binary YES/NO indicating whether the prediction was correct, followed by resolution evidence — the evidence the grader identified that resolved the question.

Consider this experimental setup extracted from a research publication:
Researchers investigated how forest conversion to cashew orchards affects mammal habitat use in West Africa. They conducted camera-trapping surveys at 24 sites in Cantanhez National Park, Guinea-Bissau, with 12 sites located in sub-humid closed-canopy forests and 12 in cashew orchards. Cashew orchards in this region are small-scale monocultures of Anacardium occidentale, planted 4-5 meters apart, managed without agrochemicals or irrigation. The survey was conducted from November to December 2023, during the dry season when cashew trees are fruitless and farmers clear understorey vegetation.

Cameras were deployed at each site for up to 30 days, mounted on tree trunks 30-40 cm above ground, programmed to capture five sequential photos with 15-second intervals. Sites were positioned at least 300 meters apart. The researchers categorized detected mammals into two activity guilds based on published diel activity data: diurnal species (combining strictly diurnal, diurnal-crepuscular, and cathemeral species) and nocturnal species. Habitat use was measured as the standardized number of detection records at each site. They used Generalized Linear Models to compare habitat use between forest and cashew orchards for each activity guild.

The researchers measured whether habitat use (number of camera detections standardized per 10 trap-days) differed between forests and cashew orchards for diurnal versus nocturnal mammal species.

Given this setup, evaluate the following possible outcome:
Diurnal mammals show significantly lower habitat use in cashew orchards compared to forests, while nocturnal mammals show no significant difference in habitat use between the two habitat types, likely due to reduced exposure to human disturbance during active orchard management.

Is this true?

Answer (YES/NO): NO